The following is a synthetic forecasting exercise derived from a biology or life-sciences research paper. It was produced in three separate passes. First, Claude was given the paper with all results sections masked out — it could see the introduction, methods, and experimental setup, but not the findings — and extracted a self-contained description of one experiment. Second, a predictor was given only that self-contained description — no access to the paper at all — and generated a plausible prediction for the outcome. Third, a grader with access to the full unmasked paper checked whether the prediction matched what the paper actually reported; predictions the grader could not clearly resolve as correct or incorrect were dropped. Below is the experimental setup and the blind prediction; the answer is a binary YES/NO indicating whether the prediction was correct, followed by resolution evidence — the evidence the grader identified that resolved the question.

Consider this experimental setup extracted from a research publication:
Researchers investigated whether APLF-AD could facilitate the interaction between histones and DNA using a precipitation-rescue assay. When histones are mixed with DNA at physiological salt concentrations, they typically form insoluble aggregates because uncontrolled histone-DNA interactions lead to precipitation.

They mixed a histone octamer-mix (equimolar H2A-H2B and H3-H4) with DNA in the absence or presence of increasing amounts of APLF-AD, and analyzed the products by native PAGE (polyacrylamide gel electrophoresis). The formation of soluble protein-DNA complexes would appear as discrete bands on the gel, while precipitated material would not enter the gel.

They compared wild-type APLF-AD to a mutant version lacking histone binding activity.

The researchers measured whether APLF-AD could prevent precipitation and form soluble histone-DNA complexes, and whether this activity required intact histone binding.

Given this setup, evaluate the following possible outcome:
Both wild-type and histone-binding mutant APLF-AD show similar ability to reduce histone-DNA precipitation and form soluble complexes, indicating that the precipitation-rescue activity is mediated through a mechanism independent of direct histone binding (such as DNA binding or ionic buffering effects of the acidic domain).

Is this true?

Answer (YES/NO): NO